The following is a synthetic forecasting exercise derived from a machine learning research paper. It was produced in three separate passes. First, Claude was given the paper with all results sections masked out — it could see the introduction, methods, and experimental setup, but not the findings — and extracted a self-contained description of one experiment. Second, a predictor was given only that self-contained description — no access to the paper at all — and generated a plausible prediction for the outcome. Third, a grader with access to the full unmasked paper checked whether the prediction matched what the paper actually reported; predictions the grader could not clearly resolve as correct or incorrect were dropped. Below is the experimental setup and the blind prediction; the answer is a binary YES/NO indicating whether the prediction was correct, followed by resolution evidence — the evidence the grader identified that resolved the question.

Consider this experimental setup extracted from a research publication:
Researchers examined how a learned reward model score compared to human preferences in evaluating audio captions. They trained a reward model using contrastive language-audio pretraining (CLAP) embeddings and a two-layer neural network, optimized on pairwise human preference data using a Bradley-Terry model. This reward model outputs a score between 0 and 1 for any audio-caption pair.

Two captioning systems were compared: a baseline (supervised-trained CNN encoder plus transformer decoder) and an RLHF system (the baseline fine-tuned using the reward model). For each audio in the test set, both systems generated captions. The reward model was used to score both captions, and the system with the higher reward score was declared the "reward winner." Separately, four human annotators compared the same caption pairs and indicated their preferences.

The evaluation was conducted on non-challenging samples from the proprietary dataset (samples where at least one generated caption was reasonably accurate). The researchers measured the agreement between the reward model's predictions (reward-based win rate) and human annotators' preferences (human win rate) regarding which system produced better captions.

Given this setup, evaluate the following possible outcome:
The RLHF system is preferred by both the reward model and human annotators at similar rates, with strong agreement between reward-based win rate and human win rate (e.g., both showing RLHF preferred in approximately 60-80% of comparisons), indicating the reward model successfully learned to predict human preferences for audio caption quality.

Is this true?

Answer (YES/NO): NO